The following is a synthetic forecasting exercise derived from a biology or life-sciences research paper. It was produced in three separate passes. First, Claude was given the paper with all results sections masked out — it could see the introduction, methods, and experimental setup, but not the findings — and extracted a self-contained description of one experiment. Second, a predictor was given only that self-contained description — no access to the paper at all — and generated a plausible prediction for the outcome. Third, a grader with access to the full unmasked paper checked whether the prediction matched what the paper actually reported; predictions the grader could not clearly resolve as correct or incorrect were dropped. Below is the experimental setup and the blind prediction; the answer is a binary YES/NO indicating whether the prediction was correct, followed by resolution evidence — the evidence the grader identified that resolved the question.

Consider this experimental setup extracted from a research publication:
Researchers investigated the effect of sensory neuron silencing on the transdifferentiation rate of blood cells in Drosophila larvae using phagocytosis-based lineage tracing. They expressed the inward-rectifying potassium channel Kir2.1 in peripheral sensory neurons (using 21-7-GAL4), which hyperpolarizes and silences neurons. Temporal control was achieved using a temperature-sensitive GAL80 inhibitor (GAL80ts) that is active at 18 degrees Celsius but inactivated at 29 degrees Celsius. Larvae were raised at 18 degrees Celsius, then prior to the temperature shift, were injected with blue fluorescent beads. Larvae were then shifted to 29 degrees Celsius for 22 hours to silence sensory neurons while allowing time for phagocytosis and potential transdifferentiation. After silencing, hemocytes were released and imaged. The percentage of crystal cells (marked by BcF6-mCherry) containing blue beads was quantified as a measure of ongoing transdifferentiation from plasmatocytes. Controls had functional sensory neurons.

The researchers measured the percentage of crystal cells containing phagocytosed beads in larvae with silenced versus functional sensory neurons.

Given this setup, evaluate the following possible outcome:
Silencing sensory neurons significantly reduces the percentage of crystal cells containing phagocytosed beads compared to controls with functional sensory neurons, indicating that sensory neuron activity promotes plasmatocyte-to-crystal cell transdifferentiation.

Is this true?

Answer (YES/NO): YES